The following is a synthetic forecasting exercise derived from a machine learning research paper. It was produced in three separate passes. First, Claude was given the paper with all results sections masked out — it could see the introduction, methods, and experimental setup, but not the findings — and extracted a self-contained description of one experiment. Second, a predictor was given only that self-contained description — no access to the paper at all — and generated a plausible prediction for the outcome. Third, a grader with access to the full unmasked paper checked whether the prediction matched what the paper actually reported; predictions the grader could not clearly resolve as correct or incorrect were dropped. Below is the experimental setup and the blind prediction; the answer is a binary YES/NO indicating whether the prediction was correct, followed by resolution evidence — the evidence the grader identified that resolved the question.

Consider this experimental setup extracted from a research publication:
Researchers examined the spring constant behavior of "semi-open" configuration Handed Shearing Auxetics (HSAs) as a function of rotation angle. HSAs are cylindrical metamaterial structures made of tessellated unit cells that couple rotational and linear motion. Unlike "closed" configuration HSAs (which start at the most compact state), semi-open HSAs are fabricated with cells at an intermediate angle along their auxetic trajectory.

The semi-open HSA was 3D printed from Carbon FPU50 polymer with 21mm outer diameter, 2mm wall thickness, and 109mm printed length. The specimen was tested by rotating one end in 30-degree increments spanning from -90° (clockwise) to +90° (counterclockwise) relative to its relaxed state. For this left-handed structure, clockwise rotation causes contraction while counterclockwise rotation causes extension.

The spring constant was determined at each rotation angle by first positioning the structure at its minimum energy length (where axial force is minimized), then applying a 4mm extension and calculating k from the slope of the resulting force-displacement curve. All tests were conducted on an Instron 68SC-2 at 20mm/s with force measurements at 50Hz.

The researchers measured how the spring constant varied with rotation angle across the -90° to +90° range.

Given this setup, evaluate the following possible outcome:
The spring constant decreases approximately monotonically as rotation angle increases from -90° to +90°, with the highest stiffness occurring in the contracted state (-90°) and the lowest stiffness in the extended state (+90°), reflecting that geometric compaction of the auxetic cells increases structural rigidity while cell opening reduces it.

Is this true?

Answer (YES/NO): NO